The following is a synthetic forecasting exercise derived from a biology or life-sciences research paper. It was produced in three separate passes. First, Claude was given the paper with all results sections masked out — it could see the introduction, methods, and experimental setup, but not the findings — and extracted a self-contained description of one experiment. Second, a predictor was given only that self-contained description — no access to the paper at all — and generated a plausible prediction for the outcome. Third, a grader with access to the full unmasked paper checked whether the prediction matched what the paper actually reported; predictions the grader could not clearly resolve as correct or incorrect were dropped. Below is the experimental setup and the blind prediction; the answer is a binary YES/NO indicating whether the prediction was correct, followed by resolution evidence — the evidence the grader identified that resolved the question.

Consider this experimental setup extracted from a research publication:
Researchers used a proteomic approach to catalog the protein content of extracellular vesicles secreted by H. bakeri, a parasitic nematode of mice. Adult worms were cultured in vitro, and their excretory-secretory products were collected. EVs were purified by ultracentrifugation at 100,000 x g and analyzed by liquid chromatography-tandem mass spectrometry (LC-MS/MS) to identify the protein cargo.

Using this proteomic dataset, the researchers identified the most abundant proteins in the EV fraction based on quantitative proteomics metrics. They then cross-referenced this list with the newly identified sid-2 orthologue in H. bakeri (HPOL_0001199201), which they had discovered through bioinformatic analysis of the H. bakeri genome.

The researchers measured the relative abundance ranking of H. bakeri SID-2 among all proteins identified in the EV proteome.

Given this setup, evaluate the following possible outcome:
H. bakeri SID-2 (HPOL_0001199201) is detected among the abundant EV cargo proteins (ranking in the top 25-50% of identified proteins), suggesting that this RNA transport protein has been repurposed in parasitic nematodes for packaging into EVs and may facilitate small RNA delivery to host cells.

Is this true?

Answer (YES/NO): NO